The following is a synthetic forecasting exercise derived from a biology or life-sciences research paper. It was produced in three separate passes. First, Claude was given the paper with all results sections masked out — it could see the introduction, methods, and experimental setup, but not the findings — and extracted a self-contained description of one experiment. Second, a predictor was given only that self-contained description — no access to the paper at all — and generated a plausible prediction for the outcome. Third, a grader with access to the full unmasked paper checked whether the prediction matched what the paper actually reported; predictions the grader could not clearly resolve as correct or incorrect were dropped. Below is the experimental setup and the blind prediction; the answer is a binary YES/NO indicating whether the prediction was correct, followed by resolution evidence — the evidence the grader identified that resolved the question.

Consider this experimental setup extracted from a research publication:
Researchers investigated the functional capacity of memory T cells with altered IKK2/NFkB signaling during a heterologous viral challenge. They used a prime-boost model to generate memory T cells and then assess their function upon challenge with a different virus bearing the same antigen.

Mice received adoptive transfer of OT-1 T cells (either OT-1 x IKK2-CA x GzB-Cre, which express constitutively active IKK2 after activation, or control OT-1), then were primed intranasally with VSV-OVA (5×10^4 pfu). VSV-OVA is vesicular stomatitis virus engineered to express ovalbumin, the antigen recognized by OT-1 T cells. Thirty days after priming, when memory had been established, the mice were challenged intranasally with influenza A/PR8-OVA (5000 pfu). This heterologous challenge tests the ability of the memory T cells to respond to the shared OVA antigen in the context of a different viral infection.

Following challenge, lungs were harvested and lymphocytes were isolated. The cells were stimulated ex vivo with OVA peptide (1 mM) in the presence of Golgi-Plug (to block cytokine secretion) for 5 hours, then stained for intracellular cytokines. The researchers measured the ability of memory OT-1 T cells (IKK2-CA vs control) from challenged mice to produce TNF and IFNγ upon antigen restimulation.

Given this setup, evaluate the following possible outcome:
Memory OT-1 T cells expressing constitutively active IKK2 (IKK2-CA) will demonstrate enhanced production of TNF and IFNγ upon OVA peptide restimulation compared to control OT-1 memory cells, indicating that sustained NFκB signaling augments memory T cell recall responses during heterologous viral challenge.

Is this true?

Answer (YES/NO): YES